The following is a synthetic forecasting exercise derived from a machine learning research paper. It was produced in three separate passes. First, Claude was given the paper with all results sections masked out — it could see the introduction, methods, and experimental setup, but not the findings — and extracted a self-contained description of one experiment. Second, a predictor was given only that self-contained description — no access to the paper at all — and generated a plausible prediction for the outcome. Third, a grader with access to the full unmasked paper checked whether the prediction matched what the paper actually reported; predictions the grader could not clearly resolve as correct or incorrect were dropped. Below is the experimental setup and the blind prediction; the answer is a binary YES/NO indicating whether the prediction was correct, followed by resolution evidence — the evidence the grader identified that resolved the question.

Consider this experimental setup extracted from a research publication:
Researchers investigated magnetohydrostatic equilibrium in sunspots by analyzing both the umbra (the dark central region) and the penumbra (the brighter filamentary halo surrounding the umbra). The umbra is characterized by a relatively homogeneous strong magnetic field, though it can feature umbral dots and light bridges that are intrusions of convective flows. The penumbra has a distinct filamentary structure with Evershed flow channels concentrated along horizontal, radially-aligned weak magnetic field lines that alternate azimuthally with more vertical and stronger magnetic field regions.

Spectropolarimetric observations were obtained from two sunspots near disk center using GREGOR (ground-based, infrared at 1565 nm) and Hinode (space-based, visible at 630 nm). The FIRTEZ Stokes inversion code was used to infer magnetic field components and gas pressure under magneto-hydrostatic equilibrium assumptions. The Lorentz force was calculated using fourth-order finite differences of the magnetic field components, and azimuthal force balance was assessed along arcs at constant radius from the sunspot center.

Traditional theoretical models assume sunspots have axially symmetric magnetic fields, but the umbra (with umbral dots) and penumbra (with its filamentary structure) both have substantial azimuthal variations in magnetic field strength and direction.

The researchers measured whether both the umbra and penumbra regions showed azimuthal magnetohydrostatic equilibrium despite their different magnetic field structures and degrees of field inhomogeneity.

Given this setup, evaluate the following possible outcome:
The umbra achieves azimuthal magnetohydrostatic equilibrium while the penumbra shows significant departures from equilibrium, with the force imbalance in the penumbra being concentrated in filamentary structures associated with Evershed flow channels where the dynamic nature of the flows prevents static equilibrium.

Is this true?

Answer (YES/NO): NO